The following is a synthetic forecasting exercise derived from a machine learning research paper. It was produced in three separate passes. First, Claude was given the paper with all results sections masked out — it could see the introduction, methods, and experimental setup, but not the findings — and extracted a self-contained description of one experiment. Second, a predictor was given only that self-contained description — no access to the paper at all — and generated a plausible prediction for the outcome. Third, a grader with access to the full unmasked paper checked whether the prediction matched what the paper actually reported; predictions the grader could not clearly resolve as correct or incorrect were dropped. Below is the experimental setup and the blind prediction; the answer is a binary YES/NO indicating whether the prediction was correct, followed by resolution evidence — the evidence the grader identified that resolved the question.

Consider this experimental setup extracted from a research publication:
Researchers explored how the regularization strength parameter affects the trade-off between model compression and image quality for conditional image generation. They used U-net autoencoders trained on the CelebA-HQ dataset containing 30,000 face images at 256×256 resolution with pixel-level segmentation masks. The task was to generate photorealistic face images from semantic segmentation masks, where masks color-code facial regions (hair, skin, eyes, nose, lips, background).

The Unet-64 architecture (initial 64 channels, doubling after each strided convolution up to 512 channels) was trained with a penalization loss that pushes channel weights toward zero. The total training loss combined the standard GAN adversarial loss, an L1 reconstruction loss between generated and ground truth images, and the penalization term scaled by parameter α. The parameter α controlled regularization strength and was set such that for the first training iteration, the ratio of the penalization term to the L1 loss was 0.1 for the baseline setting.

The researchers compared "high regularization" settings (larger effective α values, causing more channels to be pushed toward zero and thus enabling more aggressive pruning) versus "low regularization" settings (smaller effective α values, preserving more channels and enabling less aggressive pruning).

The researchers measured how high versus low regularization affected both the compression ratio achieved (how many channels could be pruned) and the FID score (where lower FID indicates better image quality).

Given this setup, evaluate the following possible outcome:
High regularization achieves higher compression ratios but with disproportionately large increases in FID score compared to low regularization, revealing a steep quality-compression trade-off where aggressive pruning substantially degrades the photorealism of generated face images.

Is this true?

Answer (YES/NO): NO